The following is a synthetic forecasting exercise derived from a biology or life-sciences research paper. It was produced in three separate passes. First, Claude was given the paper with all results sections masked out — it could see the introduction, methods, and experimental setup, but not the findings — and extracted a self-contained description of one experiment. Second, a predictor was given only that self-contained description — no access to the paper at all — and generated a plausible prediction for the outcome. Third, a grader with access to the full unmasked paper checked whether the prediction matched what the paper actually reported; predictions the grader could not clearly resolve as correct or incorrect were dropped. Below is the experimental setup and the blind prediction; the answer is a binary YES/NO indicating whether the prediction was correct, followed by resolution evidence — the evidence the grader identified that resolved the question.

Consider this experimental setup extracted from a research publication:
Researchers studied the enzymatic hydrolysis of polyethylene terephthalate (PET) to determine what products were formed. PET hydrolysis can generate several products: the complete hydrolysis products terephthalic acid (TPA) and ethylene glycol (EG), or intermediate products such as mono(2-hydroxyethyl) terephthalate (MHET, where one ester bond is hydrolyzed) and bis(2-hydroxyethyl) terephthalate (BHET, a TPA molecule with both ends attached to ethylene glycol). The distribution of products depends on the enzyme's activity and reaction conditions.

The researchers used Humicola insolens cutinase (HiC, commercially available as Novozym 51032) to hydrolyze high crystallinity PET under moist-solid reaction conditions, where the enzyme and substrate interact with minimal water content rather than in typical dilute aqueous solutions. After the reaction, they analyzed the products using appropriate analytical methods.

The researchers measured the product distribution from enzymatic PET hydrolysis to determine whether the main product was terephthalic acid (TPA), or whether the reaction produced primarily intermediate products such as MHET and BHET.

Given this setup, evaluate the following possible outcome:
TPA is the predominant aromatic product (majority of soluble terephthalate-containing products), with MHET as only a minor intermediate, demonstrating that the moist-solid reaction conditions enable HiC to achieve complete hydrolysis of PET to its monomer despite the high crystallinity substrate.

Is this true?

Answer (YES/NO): YES